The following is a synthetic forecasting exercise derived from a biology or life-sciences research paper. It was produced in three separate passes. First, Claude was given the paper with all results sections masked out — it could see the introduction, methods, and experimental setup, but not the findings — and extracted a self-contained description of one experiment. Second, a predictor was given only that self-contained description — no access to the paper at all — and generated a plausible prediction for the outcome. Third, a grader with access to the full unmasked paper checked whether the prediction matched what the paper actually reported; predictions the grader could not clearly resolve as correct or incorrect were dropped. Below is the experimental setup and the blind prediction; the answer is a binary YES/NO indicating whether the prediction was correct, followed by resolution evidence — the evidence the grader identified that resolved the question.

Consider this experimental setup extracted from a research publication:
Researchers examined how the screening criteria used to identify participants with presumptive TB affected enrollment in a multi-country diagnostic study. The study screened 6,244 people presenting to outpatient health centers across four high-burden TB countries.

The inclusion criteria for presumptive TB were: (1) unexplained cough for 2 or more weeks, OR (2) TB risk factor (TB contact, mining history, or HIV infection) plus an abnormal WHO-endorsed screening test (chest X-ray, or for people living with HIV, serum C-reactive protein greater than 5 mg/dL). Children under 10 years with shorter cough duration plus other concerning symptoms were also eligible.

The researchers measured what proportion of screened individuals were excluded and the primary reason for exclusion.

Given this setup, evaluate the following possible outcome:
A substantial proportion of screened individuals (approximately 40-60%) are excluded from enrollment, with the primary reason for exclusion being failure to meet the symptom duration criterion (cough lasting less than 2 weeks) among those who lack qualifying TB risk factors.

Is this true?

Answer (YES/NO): NO